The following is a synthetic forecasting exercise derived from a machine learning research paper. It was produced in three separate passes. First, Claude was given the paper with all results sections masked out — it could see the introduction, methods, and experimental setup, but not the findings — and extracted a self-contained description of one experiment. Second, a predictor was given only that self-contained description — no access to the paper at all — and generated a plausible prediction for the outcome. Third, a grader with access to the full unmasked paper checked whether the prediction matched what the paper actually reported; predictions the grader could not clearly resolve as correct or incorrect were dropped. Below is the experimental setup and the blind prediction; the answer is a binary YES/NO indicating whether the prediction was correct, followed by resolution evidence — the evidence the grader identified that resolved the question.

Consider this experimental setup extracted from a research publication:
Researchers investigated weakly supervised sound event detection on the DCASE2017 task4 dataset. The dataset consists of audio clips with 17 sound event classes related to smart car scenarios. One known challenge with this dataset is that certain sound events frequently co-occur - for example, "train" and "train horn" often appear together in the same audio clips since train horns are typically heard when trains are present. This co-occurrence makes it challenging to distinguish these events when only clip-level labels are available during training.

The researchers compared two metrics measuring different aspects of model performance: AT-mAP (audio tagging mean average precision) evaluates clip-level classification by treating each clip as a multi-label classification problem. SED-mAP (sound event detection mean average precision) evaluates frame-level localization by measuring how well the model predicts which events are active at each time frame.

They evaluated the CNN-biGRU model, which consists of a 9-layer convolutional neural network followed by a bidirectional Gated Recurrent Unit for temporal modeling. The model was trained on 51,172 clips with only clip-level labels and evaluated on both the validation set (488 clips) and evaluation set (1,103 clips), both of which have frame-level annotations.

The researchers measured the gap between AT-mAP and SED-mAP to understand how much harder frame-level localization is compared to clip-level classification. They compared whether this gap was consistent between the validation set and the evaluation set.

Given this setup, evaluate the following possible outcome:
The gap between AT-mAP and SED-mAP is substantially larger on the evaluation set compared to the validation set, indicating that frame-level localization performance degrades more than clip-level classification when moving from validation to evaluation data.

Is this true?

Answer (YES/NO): NO